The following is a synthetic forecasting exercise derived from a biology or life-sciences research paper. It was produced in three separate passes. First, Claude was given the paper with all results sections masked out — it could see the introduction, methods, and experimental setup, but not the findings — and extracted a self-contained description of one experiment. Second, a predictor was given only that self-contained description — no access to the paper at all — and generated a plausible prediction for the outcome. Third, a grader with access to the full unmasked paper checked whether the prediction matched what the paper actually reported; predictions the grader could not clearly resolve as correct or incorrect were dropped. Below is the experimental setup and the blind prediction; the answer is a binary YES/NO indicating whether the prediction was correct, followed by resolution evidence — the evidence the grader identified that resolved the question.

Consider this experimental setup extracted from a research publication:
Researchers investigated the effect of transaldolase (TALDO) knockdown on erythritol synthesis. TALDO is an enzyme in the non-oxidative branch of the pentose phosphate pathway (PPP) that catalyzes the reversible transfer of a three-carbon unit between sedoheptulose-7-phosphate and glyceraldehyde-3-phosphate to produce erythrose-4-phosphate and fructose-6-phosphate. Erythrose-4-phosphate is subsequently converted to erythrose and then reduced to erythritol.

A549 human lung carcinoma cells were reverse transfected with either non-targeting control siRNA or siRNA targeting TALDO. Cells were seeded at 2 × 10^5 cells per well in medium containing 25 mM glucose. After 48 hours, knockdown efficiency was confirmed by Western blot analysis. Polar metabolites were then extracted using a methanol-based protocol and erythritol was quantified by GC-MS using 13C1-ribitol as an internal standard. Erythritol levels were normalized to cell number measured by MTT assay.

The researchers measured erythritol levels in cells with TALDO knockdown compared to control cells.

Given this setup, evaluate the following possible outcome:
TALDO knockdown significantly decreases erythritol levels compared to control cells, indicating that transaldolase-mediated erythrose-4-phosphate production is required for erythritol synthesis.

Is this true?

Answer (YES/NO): NO